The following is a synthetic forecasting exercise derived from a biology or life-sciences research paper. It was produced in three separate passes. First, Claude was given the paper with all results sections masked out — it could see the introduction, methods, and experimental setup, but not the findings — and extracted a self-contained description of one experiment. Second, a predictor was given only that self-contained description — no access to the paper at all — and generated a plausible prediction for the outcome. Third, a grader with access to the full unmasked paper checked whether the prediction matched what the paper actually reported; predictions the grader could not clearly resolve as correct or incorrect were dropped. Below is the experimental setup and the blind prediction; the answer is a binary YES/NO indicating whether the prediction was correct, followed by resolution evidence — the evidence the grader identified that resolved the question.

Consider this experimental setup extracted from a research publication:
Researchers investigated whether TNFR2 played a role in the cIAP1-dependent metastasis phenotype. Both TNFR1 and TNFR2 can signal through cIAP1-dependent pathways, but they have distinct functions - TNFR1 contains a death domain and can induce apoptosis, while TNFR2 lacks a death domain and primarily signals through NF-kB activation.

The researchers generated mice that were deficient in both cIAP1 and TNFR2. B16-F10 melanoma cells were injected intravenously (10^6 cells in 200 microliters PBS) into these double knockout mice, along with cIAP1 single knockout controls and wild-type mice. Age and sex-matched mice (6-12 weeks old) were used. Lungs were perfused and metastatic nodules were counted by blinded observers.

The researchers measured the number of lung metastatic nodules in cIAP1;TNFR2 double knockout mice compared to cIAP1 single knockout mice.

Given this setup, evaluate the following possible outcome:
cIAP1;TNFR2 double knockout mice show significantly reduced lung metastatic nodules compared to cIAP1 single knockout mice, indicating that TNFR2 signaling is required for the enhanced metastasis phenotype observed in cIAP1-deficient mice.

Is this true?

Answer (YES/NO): NO